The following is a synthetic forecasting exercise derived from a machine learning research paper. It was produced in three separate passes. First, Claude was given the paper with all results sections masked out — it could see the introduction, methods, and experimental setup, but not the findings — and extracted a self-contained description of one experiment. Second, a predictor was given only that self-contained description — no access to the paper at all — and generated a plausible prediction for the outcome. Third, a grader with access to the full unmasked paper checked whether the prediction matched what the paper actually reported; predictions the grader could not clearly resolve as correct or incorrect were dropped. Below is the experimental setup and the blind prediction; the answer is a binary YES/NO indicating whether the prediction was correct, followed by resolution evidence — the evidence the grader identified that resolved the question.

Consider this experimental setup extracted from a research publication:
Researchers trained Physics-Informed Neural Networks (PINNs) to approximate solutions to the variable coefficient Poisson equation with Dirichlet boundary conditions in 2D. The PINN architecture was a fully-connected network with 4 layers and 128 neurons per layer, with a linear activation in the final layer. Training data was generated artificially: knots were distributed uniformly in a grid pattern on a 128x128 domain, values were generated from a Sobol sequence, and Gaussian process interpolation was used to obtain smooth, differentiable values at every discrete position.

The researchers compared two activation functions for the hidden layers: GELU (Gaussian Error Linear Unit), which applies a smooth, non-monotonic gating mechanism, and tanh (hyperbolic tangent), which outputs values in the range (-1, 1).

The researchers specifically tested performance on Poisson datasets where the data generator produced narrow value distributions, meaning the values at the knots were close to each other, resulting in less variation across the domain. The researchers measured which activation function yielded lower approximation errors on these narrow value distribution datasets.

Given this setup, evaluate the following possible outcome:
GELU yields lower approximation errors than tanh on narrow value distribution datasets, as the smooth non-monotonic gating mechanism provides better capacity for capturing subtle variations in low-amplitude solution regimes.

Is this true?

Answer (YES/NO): NO